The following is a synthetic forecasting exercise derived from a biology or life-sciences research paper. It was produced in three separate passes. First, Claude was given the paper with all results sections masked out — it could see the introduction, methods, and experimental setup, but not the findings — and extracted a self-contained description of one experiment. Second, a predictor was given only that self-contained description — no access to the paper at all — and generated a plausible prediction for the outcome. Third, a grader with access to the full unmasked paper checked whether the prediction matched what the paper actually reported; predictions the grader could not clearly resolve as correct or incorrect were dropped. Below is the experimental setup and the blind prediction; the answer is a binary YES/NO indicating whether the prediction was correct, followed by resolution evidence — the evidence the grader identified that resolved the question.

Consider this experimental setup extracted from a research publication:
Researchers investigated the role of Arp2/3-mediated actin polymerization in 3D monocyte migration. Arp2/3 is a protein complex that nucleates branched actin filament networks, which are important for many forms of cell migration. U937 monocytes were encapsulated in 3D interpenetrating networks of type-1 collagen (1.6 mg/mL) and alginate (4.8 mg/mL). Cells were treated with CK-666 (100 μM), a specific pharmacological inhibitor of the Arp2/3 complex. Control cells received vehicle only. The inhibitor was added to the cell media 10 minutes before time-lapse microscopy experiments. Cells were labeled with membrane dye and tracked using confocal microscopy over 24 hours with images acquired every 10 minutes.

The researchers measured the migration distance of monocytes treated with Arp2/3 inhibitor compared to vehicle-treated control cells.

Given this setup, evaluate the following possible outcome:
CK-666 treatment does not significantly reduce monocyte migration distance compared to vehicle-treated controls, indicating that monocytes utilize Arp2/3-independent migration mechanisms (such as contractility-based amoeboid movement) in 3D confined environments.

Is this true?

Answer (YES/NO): NO